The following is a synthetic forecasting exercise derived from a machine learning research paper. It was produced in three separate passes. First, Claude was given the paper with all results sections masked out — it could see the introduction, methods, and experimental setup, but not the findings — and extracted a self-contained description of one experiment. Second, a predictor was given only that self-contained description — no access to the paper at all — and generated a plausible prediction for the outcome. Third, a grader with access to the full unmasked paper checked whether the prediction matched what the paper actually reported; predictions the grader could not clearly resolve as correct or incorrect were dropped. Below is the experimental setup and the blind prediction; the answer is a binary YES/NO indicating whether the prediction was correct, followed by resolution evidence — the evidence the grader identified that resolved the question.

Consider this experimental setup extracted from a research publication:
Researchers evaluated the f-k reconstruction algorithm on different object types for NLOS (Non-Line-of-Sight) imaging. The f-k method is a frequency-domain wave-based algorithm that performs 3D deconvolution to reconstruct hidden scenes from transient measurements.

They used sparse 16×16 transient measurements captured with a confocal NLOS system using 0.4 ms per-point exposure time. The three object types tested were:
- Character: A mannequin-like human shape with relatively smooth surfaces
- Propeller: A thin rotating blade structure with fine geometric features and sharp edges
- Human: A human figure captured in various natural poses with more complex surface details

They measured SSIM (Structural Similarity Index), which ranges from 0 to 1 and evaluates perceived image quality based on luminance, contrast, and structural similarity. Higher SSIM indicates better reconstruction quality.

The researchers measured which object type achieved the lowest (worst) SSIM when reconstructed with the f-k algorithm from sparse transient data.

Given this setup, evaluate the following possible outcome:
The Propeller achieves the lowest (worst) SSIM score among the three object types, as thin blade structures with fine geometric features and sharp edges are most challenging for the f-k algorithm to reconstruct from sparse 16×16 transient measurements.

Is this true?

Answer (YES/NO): YES